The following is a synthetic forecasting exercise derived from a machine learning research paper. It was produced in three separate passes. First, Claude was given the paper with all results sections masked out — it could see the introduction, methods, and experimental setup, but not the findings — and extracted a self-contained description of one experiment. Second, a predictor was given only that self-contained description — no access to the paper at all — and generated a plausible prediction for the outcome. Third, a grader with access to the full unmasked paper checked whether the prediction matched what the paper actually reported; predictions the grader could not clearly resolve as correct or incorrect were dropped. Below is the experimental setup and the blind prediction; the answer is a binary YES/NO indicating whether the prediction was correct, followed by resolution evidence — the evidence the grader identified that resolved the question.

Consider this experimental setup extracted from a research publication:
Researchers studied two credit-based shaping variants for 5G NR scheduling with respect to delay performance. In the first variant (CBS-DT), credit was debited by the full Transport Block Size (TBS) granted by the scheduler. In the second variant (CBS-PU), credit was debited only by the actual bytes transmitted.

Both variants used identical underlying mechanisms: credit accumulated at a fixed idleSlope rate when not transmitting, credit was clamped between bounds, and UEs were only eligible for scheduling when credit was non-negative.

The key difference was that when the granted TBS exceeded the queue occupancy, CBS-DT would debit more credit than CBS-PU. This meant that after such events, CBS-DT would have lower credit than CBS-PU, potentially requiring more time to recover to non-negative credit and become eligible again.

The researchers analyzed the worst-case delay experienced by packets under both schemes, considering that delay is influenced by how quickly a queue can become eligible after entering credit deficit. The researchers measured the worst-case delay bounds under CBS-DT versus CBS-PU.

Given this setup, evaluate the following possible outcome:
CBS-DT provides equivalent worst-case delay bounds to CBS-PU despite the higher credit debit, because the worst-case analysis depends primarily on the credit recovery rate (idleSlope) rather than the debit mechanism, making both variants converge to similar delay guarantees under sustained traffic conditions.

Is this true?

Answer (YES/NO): NO